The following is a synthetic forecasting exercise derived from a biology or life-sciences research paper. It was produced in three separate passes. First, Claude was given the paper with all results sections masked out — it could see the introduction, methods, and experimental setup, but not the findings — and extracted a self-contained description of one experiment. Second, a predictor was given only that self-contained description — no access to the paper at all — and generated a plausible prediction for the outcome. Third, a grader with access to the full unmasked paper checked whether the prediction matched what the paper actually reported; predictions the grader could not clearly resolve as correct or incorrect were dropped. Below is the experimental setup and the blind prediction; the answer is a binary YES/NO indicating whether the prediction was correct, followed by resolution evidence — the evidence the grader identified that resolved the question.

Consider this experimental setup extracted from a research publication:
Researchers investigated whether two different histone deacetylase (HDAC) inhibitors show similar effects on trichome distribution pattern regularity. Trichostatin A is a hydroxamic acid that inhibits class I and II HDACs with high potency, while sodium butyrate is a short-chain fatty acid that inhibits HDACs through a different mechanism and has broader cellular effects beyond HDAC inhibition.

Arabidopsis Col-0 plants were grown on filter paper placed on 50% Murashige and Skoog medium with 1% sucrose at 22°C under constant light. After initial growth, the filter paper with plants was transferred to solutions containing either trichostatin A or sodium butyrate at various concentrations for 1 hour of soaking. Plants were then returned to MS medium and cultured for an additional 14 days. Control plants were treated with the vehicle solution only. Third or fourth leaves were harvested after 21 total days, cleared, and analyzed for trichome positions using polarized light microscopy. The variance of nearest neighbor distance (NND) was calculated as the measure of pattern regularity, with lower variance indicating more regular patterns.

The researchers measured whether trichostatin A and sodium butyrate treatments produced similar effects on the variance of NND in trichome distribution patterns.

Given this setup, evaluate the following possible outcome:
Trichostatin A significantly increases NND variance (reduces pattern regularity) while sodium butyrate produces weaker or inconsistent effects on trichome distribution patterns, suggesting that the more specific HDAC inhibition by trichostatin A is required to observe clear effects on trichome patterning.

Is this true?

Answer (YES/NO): NO